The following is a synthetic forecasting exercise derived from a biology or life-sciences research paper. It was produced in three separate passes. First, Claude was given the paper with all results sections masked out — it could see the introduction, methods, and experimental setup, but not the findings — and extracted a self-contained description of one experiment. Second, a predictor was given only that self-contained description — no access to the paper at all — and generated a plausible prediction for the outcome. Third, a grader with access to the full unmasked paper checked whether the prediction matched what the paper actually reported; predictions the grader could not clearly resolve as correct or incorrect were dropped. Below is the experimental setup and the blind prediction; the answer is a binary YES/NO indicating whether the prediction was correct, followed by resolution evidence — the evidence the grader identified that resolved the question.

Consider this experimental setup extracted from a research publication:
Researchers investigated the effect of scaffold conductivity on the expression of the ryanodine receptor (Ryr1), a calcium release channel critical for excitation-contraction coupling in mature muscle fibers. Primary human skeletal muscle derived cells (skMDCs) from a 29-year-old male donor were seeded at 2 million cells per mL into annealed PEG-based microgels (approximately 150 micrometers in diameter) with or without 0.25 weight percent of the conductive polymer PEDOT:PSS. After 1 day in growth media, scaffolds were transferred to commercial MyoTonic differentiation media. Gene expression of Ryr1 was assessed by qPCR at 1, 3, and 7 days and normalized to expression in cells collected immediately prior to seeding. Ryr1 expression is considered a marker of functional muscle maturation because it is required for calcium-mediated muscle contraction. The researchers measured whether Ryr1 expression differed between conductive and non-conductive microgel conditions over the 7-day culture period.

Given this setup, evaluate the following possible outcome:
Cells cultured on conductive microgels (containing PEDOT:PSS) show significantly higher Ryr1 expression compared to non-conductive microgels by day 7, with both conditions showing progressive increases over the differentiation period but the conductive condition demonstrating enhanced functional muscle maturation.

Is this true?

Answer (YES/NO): NO